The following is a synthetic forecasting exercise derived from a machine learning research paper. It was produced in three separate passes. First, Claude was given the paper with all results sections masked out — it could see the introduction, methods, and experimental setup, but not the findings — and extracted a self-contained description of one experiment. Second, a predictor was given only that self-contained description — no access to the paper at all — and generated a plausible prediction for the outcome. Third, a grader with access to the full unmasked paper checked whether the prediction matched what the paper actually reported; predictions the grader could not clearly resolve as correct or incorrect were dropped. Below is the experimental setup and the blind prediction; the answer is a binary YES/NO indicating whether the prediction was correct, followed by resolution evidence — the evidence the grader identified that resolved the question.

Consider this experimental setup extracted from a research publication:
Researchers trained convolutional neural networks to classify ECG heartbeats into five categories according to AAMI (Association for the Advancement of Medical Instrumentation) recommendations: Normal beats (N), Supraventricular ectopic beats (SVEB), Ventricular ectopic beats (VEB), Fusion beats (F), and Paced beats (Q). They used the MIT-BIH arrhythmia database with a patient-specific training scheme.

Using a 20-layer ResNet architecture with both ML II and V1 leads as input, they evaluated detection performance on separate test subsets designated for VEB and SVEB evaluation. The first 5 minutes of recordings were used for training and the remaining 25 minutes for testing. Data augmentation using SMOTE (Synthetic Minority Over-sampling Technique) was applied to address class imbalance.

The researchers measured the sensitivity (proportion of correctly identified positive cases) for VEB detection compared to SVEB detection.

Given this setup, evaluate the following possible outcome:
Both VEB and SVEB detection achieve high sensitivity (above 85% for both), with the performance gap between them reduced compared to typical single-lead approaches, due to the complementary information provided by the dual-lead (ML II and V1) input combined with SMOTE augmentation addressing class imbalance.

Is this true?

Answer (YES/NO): NO